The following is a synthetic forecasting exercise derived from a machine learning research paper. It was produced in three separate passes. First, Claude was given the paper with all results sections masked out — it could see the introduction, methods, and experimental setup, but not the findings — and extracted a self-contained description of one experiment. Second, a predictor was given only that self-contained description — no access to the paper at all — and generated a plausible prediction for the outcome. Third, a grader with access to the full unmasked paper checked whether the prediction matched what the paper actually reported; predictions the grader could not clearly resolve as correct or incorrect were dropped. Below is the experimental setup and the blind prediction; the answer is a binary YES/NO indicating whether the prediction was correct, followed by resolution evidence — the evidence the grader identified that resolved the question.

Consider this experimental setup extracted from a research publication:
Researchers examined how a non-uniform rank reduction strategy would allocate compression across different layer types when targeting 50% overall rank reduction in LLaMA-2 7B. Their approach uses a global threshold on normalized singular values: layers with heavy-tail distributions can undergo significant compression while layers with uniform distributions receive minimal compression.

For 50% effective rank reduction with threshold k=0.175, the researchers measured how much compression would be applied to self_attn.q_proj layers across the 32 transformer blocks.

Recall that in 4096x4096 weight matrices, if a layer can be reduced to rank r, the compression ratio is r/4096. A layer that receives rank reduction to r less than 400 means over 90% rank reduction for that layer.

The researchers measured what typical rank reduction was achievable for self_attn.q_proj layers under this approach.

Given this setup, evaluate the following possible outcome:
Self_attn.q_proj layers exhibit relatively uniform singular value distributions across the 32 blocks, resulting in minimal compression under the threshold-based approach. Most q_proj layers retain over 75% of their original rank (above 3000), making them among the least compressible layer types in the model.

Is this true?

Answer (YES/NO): NO